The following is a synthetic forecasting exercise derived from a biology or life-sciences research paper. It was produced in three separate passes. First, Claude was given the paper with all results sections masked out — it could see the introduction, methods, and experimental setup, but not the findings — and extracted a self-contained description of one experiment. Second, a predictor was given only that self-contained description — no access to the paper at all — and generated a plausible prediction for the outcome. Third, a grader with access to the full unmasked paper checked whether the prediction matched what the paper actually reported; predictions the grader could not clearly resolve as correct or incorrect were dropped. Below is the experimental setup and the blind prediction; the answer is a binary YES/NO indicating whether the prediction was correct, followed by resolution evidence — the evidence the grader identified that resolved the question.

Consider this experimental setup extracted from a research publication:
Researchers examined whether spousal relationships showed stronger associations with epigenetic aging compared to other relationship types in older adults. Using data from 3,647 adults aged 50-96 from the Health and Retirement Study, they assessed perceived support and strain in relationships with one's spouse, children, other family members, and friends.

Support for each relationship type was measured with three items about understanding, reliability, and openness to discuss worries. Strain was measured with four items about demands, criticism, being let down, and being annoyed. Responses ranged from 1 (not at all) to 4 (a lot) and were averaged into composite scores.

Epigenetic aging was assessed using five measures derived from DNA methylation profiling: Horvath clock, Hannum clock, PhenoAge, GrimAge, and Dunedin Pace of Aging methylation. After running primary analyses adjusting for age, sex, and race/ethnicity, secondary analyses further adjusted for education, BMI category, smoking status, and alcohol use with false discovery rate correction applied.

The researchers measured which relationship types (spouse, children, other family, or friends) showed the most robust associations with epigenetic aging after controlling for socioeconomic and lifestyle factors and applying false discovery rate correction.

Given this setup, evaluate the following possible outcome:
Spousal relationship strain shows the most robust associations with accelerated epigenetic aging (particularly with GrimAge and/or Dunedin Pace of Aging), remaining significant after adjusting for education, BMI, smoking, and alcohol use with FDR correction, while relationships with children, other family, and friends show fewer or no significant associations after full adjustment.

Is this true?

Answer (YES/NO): NO